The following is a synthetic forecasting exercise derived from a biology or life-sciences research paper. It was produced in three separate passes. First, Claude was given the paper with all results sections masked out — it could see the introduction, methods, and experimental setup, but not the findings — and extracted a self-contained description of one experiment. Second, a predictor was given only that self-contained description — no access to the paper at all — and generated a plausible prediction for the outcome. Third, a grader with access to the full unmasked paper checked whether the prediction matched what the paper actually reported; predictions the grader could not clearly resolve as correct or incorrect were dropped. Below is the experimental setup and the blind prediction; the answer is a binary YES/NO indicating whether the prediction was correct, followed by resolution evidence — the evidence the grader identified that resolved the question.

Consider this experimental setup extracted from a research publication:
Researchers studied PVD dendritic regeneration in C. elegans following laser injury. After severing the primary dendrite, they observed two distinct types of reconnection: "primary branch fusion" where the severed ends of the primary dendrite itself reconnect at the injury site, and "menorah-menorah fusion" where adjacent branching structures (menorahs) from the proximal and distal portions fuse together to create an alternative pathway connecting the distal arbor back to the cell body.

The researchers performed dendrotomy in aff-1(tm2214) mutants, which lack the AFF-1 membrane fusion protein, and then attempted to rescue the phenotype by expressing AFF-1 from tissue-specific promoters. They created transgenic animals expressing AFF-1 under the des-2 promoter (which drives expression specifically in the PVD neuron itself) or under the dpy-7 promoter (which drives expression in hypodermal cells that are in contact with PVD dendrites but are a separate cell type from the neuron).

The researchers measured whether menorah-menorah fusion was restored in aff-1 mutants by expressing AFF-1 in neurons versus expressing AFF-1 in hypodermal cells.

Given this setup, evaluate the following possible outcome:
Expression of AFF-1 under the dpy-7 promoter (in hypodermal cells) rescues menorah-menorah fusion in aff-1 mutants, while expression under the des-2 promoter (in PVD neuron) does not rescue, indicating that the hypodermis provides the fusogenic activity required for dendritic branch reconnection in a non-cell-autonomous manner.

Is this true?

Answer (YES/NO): NO